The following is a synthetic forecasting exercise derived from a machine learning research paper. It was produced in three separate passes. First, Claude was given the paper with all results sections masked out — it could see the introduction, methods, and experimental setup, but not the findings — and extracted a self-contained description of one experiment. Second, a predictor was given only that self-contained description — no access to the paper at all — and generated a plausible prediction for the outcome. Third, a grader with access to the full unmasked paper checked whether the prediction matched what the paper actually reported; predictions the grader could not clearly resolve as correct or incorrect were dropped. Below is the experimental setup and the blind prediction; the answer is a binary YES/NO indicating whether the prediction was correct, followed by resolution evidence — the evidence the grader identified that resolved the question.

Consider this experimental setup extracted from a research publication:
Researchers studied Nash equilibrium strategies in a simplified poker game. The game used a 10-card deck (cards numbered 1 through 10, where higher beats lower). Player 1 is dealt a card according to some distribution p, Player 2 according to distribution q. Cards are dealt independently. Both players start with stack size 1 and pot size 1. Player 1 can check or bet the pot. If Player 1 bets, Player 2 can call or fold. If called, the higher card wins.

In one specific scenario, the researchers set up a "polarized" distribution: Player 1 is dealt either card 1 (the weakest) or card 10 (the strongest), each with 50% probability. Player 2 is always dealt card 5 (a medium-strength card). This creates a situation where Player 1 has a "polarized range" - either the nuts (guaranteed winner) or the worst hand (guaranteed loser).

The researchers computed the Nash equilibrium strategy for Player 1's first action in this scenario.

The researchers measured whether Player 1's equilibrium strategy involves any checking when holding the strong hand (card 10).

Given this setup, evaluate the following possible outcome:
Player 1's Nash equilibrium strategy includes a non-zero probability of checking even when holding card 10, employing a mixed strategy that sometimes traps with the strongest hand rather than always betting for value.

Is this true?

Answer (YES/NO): NO